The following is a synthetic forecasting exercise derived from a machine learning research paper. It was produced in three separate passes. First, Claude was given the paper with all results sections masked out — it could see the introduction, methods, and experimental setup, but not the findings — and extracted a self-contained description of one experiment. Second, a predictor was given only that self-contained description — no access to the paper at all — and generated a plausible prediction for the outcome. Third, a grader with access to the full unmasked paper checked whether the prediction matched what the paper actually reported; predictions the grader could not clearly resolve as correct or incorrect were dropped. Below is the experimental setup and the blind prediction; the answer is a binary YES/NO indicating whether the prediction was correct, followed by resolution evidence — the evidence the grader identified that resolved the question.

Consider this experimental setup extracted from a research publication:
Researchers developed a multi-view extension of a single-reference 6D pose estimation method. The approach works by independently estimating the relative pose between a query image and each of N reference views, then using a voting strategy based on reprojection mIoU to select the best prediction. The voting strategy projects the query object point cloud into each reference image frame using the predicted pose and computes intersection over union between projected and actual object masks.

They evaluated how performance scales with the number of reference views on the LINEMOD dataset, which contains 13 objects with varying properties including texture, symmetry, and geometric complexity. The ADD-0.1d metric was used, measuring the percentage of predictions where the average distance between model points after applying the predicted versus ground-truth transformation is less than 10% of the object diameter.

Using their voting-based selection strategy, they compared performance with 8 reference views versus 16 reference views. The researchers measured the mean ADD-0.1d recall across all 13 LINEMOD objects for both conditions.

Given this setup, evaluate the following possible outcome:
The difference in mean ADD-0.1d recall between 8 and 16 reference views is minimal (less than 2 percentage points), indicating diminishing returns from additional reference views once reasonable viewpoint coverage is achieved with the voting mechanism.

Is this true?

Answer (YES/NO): NO